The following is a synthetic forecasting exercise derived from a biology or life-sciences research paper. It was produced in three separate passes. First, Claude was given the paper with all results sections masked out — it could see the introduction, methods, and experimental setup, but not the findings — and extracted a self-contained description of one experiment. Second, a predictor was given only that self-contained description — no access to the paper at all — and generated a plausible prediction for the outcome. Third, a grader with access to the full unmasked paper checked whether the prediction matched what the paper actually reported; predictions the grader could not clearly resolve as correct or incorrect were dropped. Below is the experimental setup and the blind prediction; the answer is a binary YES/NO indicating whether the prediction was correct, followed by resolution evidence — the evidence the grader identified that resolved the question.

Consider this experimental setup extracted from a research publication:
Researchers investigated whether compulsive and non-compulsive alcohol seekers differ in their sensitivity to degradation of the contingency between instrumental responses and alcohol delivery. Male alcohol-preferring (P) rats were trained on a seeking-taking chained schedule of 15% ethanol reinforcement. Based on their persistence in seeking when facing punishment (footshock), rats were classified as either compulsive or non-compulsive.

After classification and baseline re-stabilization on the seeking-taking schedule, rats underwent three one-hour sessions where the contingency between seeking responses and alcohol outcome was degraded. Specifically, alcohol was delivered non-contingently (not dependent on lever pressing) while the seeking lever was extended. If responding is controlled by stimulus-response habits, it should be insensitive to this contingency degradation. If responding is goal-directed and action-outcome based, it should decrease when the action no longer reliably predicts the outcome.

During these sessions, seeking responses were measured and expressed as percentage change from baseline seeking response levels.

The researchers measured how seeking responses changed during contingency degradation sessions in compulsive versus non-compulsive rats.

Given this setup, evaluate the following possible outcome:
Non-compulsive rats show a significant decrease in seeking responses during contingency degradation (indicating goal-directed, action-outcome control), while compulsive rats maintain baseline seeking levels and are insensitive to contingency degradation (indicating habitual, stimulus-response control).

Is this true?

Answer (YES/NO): YES